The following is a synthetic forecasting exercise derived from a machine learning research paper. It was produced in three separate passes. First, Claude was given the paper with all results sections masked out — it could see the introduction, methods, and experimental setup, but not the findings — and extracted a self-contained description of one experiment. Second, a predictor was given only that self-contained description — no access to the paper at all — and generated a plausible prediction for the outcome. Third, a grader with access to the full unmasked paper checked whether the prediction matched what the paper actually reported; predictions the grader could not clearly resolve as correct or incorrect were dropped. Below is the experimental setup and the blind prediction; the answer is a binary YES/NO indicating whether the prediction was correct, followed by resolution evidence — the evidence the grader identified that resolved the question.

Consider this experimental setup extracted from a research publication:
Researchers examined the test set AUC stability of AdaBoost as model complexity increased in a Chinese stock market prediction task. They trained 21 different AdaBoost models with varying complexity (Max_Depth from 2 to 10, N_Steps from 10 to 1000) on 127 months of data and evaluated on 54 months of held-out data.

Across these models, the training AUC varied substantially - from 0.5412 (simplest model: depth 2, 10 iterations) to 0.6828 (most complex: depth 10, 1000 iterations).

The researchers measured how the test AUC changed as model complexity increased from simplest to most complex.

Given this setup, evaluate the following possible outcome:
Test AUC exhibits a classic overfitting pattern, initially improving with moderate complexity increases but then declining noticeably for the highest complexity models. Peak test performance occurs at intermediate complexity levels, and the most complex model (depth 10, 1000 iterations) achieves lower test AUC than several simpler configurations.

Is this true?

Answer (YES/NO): NO